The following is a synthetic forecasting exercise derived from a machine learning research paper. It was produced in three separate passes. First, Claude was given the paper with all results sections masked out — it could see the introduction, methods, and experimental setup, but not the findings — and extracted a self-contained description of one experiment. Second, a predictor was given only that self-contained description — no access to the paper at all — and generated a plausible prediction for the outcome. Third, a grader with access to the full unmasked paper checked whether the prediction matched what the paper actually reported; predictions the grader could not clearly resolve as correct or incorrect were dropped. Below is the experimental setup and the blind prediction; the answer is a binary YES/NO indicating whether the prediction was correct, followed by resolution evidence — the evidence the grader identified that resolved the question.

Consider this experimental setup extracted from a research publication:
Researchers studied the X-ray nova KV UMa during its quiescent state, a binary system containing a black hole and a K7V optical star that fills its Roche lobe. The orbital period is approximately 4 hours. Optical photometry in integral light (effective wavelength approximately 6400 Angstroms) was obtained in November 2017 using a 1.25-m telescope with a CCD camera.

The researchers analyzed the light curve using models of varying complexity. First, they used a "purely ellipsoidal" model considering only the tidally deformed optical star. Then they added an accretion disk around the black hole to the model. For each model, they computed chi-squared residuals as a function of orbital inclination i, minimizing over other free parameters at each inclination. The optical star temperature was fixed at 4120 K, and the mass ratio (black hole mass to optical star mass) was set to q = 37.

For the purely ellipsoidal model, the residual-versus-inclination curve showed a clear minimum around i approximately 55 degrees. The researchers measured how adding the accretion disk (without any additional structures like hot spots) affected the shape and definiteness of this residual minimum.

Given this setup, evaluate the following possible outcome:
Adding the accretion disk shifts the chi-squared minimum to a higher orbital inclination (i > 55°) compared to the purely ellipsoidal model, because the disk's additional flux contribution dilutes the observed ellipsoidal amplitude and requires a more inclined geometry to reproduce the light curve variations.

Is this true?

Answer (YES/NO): NO